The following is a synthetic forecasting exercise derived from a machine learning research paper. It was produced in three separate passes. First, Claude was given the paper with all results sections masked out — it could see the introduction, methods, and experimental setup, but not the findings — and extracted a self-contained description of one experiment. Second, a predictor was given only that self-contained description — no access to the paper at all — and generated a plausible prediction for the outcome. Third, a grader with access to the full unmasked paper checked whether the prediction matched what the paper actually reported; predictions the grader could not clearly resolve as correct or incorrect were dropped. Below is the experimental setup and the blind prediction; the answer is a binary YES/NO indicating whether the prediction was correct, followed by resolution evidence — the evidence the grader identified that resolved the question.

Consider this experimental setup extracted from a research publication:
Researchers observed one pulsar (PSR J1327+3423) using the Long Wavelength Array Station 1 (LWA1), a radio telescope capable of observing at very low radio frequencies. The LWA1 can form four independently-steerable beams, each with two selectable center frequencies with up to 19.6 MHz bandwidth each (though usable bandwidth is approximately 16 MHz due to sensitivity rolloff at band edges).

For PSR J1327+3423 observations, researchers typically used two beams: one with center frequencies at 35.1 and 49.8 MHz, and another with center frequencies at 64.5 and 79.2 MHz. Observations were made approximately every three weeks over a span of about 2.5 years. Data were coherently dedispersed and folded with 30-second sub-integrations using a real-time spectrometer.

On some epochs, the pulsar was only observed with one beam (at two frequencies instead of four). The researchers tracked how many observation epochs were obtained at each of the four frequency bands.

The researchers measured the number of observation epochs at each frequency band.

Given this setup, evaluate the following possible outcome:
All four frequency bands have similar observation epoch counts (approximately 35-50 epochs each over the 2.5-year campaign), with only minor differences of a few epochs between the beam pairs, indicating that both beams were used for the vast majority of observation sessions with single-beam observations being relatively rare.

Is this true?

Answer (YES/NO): YES